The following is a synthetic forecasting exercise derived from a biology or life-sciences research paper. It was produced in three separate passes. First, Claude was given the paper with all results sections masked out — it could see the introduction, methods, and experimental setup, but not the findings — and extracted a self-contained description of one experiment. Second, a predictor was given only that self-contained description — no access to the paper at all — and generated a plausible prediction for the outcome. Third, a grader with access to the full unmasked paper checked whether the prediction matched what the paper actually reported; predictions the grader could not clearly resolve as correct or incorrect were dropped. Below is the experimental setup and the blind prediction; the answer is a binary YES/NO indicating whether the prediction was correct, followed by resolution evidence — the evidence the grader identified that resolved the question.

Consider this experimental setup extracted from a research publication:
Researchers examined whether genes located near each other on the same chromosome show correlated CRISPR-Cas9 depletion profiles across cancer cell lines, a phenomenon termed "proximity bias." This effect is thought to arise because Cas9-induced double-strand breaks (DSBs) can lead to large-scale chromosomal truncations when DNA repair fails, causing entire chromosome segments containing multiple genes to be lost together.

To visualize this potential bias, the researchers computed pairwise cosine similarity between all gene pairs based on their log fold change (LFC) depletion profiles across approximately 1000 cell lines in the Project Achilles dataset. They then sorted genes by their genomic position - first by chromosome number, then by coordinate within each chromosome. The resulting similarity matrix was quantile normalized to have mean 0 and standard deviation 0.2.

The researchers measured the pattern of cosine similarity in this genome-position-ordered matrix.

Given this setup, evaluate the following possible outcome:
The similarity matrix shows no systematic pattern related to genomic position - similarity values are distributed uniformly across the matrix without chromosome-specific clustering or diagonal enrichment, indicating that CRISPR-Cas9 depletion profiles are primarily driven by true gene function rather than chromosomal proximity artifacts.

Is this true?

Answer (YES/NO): NO